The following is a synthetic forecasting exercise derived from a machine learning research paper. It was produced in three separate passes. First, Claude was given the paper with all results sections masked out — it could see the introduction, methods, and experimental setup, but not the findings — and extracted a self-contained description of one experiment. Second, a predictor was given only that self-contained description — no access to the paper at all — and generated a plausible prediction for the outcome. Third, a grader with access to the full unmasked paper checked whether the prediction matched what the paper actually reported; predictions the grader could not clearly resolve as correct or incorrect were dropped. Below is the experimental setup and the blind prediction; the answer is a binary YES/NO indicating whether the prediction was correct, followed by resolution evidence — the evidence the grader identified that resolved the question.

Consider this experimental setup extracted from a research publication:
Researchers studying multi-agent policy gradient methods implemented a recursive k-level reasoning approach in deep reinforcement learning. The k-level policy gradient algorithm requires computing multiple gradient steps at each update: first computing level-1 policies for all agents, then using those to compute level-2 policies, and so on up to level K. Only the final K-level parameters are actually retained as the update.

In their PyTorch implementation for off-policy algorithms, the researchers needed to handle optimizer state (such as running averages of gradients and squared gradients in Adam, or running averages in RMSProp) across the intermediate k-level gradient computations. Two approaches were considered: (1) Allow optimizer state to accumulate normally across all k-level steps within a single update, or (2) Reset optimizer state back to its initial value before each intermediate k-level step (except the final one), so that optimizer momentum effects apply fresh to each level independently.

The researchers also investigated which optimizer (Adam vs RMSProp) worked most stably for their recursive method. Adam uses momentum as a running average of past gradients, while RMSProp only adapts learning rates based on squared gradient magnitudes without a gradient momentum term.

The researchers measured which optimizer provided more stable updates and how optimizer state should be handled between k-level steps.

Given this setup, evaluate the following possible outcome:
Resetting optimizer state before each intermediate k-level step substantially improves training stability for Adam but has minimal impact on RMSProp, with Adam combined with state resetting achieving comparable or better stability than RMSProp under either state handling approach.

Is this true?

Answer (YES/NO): NO